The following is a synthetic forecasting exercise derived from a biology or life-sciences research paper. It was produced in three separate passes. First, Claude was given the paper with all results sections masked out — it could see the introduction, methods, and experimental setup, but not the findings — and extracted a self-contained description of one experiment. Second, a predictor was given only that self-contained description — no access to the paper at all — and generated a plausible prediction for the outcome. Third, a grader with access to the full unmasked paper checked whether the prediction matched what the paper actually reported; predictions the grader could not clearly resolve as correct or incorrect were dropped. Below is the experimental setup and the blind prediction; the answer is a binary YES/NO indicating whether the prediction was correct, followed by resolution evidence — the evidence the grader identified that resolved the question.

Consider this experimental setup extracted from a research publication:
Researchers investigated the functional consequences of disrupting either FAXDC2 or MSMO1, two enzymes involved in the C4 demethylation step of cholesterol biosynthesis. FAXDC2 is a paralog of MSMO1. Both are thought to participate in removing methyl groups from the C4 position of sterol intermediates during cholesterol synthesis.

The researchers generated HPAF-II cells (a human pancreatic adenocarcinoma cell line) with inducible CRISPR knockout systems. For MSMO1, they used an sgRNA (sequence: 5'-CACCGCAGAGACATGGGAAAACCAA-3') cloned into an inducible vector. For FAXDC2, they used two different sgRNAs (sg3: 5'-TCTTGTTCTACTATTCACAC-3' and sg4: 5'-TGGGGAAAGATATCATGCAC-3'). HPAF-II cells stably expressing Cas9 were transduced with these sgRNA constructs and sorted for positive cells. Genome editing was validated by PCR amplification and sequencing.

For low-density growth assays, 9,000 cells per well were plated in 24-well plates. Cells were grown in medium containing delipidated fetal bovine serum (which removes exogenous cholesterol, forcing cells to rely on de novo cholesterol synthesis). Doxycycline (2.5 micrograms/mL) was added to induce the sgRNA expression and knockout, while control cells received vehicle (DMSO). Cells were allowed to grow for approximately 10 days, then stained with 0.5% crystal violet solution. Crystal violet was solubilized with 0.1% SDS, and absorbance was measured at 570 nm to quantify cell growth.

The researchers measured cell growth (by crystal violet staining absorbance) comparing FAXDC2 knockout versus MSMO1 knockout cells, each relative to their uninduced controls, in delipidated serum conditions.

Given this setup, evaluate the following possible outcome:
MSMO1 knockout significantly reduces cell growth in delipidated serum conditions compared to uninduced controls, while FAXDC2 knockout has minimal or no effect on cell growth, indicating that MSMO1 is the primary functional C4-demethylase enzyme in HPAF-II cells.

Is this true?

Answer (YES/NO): YES